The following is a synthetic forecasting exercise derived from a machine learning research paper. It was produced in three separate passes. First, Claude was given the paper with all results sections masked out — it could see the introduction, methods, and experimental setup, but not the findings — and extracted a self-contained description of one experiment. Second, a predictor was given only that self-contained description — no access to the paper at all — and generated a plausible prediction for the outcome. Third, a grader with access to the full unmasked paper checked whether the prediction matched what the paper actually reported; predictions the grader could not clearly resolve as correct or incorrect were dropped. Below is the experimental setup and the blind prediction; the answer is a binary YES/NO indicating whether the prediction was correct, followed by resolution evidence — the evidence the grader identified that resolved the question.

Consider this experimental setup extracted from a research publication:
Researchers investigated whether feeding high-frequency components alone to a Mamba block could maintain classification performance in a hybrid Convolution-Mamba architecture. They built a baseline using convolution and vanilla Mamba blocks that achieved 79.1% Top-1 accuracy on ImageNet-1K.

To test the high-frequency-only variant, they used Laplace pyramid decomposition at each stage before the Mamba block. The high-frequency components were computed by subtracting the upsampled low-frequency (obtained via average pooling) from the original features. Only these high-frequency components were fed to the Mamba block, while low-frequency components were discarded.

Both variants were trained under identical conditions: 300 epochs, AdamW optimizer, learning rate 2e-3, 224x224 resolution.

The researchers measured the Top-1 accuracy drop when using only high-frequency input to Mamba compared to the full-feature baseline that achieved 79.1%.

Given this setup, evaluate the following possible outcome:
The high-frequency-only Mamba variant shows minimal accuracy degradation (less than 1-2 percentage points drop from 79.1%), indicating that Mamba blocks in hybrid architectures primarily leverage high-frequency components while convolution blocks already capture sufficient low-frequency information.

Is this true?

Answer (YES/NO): NO